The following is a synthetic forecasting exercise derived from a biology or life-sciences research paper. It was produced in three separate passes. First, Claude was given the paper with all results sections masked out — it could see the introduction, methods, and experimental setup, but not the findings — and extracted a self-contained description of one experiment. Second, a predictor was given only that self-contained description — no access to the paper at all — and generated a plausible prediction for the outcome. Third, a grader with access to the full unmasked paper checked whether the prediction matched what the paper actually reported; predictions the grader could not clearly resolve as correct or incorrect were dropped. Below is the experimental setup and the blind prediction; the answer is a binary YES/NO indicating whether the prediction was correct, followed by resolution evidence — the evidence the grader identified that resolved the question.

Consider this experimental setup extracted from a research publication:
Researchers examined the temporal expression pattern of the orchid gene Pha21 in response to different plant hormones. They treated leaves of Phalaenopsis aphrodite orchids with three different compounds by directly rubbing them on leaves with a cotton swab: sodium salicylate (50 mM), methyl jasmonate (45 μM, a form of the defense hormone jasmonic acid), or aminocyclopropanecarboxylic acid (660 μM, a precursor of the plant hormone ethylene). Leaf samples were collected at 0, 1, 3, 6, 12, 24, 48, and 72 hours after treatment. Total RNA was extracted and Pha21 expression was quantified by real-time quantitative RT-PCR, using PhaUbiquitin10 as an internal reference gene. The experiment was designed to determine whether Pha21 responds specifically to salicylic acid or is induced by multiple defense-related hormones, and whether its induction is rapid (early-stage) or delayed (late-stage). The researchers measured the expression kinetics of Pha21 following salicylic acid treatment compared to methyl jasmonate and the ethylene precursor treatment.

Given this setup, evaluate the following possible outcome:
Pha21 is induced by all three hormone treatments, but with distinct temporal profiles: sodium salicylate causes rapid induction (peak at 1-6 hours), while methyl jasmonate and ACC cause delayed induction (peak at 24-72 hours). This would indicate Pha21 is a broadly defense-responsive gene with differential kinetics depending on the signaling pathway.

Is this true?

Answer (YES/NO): NO